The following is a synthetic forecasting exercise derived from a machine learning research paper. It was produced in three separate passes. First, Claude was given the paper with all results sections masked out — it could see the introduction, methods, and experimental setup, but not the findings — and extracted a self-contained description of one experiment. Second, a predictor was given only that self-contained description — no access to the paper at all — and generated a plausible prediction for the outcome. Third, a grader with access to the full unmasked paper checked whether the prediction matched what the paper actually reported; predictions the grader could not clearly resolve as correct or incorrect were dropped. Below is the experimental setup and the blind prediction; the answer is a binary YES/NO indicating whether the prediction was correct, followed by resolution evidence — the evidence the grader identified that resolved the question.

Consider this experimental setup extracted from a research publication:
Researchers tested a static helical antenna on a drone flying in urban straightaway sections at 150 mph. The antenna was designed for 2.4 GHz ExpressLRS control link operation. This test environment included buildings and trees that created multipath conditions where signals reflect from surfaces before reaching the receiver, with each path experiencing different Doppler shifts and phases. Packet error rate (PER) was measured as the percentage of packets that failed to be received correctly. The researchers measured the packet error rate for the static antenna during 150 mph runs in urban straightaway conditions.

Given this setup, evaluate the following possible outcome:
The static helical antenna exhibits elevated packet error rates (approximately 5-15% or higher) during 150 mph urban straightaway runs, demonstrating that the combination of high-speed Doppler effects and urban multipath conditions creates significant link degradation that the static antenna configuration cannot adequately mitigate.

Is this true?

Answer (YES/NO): YES